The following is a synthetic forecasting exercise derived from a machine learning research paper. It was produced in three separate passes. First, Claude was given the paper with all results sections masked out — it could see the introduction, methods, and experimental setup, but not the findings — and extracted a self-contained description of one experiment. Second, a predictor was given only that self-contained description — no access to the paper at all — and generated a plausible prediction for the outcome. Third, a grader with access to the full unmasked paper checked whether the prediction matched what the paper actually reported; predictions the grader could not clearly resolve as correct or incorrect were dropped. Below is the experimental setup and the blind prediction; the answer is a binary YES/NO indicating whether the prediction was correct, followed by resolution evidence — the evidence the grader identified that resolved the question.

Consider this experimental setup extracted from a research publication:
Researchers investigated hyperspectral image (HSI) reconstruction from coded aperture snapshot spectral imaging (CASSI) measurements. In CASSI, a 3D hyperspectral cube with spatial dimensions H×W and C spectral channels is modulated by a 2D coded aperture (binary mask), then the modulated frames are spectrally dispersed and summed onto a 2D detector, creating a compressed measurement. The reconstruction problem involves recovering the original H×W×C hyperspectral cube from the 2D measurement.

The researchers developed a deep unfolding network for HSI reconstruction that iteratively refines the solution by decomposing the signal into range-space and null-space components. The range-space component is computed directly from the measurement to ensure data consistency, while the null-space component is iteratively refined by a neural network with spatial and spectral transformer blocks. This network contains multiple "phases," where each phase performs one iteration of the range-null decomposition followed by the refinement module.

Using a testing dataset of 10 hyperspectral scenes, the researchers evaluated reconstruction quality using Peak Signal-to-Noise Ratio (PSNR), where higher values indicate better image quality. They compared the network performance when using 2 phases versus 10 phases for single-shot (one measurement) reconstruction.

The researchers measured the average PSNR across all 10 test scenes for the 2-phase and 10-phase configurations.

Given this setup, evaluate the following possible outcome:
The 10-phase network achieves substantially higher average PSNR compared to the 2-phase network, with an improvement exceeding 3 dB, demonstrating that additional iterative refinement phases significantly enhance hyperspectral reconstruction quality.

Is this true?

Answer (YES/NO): NO